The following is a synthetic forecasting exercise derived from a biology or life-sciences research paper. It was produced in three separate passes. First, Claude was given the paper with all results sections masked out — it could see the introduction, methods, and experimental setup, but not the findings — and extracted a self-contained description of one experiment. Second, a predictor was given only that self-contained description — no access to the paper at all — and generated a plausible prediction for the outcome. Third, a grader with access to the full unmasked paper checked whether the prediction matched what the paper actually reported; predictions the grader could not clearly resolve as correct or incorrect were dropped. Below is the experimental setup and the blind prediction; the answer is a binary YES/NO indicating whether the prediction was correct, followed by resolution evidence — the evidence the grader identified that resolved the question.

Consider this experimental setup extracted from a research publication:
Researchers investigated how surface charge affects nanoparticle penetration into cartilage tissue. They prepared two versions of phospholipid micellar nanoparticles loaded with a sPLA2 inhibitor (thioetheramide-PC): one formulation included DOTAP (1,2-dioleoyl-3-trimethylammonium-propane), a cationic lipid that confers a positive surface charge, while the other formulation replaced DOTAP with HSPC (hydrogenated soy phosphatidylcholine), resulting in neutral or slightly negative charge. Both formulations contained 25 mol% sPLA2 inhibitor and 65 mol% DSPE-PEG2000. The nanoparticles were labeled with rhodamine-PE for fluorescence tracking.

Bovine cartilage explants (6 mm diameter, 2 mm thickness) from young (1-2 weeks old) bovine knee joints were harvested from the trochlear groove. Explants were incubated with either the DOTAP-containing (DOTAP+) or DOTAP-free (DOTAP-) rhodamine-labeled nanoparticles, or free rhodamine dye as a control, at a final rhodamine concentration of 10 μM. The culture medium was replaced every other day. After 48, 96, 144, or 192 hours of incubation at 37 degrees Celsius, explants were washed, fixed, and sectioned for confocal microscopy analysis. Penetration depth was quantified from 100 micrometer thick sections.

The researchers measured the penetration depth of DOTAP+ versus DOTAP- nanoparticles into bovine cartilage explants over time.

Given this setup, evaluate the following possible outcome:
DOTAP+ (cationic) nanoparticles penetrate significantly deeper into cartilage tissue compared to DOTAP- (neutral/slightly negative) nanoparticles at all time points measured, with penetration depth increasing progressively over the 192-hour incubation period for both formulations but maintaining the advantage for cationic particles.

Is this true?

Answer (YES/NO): NO